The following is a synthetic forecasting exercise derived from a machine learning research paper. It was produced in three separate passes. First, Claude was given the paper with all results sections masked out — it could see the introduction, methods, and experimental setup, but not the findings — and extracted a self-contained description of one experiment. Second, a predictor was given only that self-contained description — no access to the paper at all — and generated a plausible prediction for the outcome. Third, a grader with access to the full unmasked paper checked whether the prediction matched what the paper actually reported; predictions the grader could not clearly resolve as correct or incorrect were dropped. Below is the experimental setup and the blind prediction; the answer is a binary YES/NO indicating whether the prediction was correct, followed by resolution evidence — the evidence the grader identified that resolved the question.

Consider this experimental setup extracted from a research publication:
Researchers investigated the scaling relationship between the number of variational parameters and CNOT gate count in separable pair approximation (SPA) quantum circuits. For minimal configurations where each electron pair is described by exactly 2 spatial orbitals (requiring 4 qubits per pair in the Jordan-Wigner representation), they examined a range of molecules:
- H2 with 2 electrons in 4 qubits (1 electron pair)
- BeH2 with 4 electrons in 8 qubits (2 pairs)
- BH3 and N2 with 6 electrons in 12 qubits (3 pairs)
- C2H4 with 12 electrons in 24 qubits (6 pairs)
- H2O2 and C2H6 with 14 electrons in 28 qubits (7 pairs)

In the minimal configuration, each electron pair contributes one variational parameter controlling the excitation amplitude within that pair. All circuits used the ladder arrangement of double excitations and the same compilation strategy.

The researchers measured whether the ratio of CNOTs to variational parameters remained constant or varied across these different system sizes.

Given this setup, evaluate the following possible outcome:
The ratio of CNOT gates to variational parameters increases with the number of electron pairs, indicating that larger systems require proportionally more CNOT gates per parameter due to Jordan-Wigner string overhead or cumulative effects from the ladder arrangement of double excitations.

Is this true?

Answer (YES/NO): NO